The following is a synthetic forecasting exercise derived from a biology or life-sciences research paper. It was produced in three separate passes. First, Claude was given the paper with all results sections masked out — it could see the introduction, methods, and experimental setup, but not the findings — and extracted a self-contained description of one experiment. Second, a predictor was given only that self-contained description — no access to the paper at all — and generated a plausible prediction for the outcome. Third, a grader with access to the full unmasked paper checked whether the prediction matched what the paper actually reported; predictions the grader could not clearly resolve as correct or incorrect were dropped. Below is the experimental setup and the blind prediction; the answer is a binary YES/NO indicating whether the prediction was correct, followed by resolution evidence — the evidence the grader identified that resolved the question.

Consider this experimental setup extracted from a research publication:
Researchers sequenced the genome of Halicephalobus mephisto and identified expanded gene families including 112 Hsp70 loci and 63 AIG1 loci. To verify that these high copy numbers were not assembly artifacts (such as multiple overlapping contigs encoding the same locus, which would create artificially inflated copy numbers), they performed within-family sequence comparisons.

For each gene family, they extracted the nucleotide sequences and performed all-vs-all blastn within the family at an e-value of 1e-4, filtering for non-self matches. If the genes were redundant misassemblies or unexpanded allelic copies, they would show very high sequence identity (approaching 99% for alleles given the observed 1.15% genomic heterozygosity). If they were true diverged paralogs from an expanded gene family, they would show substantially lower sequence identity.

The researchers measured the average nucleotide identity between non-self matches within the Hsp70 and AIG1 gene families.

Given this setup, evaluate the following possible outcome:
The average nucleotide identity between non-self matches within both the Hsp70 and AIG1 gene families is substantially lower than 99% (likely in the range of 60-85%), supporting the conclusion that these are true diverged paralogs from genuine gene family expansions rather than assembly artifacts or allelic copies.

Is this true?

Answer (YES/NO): NO